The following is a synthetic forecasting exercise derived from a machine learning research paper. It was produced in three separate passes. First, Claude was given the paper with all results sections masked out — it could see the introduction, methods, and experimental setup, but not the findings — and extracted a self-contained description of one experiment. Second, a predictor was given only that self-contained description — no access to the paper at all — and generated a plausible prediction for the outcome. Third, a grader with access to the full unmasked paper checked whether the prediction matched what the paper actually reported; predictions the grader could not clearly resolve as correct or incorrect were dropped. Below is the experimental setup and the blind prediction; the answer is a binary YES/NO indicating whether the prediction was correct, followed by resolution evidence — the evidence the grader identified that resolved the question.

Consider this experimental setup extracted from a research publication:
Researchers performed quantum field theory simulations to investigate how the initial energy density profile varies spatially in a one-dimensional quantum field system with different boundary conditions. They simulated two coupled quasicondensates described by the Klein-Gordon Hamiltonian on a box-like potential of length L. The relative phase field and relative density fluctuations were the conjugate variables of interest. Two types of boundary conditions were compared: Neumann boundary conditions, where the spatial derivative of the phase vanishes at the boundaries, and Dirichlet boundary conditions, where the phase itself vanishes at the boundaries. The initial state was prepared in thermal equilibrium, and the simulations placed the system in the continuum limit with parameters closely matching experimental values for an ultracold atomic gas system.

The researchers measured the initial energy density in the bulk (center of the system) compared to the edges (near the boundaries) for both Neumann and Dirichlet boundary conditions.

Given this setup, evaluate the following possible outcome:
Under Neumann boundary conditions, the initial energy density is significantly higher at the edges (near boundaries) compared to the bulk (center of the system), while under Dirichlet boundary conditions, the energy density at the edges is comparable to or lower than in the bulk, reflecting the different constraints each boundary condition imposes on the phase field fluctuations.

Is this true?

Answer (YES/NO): YES